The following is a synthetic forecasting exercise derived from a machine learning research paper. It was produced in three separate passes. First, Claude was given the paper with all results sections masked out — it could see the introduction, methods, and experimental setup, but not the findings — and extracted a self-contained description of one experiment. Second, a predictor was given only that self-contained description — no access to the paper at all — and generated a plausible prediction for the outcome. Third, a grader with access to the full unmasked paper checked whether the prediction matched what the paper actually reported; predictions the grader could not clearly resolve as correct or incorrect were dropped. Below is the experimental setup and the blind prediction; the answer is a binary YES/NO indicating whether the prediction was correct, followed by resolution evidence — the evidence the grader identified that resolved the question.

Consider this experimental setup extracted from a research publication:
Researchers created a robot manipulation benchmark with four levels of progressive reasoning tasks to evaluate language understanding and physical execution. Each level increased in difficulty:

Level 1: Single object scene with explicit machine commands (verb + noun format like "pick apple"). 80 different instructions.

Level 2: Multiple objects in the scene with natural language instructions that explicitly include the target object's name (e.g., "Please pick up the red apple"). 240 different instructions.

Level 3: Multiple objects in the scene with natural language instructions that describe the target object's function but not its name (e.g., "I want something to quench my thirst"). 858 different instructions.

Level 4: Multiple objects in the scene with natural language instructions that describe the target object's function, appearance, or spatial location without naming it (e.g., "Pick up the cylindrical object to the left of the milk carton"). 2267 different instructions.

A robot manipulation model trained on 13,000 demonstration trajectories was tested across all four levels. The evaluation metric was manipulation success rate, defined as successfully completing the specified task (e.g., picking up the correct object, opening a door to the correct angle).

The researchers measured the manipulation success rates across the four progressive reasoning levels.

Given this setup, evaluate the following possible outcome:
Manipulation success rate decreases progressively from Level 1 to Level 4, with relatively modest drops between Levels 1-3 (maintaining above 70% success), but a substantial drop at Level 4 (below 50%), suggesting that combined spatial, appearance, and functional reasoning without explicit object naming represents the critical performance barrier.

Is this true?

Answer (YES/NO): NO